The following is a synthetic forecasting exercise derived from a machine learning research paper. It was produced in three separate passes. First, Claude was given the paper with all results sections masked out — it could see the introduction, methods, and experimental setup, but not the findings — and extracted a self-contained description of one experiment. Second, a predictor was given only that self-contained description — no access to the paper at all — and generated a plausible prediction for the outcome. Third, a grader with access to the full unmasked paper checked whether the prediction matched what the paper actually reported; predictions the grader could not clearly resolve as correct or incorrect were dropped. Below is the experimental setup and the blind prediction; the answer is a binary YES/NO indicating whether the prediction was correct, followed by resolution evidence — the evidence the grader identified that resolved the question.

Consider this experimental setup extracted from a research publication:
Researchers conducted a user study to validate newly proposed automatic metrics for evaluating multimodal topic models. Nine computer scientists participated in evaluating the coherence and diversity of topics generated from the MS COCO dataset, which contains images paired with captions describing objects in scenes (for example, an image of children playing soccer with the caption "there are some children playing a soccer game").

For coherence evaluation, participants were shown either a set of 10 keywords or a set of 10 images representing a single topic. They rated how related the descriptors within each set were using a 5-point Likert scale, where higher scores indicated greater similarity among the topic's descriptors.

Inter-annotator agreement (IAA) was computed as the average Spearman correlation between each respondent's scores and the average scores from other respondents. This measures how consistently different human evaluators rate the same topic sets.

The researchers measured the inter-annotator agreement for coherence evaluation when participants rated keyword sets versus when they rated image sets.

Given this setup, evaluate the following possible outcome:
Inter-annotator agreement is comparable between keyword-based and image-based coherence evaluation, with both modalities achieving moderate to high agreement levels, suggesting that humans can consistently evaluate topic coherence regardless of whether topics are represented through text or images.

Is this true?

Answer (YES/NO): YES